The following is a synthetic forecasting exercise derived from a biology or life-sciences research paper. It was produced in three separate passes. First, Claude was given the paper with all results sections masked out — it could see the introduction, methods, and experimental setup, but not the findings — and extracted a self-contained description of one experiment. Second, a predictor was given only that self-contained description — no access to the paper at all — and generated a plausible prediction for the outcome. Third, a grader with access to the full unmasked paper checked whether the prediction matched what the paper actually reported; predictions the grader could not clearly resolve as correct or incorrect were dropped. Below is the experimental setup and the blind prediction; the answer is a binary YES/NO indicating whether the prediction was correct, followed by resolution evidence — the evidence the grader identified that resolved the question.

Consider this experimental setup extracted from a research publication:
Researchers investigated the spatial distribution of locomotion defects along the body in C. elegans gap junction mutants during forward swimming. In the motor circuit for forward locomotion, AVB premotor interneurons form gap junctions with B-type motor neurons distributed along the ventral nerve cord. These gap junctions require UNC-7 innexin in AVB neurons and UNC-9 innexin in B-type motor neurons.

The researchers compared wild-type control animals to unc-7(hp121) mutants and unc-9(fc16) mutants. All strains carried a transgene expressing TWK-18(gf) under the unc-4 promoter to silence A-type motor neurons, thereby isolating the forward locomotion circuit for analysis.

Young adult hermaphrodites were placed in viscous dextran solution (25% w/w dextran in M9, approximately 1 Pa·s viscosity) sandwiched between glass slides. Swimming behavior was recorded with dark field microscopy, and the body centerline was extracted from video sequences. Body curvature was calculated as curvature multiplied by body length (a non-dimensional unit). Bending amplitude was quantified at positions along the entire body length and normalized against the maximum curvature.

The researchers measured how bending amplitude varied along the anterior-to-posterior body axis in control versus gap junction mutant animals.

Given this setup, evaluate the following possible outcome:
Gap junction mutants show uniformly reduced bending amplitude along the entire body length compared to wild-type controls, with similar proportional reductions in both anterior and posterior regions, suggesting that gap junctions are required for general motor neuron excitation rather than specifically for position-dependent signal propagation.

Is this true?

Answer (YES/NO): NO